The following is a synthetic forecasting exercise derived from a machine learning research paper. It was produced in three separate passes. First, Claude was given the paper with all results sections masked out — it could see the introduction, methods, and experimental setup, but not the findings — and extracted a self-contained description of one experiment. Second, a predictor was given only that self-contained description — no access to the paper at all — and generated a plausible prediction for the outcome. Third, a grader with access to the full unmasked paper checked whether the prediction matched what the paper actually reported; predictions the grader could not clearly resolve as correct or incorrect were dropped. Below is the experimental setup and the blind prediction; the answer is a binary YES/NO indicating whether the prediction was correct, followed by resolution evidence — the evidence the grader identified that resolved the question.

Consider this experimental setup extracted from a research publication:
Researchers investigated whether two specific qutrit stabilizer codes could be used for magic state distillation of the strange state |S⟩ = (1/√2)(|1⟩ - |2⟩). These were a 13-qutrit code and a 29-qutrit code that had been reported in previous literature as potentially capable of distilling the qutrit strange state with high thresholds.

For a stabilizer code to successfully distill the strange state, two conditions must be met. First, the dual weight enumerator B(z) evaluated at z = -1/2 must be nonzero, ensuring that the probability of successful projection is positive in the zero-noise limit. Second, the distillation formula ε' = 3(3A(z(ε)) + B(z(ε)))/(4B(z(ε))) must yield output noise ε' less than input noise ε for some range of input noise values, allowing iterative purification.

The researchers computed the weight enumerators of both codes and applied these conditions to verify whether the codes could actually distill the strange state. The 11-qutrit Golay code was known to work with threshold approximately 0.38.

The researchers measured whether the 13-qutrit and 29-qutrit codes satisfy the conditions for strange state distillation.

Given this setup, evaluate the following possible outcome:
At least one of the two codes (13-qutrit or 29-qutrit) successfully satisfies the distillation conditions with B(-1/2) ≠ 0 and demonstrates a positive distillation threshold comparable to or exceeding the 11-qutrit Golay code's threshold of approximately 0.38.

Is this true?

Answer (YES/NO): NO